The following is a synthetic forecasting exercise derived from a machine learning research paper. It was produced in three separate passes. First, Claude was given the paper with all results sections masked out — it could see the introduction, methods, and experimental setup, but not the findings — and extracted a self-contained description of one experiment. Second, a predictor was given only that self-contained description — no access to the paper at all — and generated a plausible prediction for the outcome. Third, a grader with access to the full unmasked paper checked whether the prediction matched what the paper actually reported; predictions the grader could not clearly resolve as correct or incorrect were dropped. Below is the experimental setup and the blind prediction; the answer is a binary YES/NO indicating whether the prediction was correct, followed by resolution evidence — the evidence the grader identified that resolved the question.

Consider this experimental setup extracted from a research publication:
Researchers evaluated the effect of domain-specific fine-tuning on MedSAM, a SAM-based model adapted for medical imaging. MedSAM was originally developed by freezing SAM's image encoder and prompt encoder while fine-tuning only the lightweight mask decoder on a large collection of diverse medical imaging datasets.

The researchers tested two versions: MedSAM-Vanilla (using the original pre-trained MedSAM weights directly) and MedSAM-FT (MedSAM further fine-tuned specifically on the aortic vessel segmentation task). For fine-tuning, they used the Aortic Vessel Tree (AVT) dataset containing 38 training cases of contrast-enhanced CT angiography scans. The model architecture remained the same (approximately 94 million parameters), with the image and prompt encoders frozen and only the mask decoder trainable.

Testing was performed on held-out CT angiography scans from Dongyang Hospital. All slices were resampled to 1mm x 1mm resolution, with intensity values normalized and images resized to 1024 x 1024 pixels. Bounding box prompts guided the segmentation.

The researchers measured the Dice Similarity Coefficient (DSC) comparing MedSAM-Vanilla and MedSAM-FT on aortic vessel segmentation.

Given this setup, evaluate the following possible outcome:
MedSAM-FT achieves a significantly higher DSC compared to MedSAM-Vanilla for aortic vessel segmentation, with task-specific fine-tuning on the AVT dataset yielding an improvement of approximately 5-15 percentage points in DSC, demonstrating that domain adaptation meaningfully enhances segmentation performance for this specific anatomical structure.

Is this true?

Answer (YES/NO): NO